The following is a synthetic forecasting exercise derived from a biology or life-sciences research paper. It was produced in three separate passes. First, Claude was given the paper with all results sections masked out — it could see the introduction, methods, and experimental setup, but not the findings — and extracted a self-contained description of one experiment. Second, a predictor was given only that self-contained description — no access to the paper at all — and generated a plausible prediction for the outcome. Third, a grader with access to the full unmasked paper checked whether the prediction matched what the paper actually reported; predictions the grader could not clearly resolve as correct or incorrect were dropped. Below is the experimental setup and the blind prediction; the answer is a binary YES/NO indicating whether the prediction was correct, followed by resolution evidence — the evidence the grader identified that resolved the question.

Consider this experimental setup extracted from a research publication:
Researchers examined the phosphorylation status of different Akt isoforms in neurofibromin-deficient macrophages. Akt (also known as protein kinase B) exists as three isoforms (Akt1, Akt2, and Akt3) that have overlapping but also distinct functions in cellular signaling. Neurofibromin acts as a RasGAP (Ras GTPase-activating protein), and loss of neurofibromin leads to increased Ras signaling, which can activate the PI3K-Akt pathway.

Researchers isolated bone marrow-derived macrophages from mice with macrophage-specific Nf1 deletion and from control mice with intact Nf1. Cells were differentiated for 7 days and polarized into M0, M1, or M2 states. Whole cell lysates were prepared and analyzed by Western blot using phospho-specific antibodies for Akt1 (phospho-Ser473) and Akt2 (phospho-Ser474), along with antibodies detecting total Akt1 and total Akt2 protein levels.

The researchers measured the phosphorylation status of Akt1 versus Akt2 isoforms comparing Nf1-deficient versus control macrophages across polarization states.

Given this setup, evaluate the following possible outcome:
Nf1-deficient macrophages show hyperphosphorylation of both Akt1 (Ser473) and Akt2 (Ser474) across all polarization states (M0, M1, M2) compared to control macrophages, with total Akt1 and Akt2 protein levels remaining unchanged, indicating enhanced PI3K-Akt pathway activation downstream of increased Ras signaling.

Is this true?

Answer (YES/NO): NO